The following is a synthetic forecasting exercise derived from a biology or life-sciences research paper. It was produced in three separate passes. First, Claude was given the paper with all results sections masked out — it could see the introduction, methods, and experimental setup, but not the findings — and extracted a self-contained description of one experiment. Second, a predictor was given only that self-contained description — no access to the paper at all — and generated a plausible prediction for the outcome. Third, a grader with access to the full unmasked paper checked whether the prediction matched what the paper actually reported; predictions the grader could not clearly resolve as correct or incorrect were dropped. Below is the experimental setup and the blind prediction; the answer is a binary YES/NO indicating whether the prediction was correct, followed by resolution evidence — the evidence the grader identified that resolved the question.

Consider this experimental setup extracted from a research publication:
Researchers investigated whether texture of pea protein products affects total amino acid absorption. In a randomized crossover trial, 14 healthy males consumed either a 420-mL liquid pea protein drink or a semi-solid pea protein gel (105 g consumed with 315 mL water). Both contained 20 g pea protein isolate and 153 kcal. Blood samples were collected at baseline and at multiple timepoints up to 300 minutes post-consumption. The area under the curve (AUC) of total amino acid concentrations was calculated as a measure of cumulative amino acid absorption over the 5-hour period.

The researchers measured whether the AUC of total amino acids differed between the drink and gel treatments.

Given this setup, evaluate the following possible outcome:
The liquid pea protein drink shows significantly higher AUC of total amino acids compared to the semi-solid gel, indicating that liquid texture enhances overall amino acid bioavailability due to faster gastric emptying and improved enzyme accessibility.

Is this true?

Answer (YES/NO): NO